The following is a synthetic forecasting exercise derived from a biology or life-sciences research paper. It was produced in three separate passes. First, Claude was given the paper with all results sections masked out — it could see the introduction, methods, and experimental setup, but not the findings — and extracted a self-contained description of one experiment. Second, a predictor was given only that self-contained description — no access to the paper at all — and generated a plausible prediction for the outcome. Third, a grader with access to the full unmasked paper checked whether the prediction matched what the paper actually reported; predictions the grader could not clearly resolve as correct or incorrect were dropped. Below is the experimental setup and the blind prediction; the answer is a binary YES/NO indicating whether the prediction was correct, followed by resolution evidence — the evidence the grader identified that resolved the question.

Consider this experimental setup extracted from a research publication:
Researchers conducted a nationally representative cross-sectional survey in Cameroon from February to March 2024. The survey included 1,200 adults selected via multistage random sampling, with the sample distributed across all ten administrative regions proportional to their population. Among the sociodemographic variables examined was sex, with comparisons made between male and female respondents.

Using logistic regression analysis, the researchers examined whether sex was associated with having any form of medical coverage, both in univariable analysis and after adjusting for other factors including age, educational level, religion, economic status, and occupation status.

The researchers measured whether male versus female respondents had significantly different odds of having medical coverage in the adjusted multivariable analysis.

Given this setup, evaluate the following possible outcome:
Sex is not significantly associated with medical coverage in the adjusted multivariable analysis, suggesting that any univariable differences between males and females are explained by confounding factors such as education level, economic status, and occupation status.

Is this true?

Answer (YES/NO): YES